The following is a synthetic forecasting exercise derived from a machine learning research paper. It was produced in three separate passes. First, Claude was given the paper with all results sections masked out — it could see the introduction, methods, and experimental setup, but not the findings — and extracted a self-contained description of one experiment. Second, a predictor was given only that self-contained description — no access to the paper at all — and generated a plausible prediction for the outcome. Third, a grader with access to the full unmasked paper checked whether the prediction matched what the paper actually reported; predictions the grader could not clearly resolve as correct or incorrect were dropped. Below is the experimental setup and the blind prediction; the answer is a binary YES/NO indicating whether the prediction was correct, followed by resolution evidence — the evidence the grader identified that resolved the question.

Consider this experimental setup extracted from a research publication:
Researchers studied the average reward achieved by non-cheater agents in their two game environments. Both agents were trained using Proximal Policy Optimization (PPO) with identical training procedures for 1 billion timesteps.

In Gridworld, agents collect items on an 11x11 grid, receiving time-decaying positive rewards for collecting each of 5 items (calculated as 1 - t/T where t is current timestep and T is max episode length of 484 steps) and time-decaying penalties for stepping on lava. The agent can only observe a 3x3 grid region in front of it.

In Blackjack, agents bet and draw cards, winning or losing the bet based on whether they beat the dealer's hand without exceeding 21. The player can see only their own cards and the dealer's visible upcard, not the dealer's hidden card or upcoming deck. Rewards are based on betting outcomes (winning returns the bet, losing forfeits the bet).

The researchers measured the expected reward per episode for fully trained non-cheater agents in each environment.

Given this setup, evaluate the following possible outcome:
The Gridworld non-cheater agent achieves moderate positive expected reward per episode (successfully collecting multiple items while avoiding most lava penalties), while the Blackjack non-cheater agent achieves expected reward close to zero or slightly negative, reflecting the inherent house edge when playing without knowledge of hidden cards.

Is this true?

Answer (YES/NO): YES